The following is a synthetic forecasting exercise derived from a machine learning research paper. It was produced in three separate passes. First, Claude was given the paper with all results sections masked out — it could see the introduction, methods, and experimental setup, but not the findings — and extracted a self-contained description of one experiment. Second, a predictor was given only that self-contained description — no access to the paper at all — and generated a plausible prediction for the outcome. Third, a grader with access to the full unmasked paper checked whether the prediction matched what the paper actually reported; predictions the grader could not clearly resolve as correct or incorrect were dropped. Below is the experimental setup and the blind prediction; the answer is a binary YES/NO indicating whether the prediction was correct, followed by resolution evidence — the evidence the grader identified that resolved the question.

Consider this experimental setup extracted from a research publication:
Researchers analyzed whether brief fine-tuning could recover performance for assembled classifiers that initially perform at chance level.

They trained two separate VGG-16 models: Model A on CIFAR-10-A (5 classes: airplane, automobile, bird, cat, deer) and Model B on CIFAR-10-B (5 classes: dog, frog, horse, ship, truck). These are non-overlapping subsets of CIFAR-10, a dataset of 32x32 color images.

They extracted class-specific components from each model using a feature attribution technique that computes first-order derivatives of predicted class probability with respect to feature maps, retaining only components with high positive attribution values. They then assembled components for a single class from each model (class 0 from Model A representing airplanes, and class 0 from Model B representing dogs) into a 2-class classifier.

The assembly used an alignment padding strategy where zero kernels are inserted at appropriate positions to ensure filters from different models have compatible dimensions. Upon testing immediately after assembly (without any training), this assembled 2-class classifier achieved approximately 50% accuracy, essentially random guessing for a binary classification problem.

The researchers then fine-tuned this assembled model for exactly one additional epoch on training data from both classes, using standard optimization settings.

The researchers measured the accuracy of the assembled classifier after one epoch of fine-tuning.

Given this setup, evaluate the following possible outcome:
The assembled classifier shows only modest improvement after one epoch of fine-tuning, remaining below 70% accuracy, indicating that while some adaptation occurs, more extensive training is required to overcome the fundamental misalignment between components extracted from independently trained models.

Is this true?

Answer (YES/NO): NO